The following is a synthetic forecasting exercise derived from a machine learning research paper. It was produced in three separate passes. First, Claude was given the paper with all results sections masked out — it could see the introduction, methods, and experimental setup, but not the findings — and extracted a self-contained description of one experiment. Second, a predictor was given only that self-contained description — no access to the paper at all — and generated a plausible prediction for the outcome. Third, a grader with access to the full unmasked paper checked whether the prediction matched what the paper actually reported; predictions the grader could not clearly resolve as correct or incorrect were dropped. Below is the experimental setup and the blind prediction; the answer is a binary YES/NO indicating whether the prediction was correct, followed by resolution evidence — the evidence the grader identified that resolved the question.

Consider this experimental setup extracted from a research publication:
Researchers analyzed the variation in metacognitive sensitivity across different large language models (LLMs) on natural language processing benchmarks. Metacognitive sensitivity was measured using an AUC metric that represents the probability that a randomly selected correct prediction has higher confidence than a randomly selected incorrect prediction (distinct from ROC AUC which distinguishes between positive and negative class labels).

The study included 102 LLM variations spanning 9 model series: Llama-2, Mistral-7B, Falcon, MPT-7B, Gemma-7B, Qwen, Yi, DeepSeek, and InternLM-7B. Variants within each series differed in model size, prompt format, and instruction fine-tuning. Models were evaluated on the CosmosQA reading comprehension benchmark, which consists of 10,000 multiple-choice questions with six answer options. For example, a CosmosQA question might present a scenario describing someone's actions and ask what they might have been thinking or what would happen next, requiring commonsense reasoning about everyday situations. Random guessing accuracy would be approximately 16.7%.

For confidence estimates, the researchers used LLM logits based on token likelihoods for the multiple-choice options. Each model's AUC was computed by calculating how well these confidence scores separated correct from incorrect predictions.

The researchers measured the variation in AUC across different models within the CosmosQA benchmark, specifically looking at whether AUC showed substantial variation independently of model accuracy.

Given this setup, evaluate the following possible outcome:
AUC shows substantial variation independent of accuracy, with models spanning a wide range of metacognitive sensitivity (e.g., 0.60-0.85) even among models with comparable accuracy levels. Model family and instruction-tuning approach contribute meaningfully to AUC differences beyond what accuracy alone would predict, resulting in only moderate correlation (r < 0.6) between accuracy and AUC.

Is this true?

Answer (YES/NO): NO